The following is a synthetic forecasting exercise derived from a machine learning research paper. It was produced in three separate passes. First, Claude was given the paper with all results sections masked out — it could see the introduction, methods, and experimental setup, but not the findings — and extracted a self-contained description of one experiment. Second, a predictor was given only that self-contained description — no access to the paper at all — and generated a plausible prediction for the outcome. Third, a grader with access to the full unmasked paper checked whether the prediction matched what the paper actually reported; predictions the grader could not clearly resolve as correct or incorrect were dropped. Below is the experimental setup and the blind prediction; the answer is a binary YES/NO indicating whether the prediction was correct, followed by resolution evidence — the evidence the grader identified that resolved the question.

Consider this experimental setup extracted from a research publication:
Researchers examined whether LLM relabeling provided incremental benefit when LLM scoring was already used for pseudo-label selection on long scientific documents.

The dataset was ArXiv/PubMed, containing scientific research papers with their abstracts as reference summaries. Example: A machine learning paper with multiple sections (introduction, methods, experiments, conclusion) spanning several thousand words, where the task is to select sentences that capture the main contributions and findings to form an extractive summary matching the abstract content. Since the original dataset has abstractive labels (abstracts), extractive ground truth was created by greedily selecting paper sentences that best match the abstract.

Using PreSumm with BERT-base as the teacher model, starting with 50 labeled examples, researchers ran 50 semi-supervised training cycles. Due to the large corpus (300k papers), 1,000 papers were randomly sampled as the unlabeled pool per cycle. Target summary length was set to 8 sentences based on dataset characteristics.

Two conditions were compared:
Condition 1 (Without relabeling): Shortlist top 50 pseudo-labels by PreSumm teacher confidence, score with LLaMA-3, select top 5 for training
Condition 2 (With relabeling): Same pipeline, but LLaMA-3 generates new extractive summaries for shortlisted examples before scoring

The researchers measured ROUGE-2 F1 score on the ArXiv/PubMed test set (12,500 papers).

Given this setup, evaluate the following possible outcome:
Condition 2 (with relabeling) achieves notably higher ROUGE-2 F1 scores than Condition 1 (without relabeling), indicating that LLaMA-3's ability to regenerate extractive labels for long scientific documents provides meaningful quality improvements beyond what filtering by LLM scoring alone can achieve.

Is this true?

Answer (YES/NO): YES